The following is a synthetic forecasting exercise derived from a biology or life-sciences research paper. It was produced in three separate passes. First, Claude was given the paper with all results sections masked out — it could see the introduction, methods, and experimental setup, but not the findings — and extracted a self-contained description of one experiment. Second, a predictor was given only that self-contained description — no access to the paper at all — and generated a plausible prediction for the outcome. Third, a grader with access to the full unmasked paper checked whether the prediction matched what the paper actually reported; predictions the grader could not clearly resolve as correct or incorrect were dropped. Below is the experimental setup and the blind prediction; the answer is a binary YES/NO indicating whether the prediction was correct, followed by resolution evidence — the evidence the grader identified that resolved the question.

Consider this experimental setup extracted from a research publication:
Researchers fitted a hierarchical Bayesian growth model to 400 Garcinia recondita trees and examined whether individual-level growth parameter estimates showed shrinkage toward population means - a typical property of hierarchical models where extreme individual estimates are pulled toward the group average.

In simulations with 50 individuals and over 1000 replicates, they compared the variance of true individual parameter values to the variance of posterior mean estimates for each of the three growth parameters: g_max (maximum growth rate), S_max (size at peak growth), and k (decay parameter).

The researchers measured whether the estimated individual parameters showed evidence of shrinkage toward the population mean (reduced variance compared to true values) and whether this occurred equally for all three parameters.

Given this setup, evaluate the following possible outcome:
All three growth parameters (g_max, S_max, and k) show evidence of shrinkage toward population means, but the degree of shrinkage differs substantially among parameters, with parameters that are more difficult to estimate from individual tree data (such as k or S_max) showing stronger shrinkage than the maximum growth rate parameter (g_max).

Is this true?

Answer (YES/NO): NO